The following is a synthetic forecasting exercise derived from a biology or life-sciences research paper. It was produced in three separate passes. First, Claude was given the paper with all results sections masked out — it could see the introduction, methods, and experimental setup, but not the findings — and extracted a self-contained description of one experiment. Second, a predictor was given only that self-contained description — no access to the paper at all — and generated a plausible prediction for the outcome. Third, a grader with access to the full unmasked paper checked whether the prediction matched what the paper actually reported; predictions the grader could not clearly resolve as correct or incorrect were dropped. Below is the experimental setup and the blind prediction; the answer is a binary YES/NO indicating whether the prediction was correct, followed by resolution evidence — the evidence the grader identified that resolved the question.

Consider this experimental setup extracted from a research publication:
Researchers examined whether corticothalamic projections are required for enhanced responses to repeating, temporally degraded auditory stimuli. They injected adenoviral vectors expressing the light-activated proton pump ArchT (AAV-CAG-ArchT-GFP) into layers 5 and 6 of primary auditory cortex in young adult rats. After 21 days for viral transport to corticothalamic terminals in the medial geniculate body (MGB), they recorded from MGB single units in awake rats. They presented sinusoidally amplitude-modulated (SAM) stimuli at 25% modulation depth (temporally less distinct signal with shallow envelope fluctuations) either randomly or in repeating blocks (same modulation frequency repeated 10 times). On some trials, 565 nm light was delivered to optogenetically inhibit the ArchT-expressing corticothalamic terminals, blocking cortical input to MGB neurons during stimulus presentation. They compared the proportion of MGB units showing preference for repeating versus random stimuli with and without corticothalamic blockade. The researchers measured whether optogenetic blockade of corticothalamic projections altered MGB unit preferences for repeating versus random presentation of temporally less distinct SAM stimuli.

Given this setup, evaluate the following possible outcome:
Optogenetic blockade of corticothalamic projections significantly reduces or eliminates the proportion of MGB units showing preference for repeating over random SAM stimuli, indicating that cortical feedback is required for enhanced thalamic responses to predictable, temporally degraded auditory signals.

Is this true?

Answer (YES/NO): YES